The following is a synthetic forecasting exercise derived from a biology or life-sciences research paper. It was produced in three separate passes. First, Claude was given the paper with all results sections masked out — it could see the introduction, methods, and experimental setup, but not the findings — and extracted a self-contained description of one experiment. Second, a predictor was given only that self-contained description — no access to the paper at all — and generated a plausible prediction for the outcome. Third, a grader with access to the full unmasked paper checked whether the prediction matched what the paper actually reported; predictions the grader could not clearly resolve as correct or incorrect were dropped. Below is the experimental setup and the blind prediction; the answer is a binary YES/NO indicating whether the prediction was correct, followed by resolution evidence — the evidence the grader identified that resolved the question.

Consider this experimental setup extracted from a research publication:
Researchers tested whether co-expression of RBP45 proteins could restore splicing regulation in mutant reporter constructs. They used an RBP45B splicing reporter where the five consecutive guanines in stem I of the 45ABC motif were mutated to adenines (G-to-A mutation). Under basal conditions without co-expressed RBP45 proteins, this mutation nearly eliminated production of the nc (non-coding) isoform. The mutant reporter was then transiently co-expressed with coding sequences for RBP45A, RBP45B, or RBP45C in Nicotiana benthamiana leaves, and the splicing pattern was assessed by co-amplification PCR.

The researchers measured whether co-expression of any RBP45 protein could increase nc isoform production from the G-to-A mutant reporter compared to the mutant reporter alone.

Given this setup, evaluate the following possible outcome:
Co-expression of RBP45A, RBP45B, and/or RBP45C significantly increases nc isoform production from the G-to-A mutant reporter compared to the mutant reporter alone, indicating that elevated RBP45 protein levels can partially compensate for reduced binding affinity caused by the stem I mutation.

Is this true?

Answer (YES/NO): YES